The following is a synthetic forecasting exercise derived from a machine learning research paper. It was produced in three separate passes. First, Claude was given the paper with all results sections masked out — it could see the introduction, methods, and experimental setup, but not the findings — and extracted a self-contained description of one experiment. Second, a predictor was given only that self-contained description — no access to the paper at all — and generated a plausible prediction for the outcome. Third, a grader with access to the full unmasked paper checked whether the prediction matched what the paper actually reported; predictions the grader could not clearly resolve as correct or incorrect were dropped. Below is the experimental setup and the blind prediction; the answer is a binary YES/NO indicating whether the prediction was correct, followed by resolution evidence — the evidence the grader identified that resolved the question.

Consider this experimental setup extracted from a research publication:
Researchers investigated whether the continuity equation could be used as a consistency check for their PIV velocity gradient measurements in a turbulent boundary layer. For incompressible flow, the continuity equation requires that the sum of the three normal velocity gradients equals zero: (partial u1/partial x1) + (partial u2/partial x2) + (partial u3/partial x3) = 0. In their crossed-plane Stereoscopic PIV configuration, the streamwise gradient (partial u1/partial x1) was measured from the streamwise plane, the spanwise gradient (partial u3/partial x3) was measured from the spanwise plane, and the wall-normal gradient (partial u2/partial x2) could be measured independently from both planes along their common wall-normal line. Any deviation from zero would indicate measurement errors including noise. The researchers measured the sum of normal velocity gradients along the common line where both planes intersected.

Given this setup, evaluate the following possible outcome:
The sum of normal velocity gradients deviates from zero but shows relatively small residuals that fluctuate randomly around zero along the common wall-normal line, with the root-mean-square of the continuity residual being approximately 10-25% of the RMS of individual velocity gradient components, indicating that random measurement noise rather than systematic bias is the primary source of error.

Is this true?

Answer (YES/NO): YES